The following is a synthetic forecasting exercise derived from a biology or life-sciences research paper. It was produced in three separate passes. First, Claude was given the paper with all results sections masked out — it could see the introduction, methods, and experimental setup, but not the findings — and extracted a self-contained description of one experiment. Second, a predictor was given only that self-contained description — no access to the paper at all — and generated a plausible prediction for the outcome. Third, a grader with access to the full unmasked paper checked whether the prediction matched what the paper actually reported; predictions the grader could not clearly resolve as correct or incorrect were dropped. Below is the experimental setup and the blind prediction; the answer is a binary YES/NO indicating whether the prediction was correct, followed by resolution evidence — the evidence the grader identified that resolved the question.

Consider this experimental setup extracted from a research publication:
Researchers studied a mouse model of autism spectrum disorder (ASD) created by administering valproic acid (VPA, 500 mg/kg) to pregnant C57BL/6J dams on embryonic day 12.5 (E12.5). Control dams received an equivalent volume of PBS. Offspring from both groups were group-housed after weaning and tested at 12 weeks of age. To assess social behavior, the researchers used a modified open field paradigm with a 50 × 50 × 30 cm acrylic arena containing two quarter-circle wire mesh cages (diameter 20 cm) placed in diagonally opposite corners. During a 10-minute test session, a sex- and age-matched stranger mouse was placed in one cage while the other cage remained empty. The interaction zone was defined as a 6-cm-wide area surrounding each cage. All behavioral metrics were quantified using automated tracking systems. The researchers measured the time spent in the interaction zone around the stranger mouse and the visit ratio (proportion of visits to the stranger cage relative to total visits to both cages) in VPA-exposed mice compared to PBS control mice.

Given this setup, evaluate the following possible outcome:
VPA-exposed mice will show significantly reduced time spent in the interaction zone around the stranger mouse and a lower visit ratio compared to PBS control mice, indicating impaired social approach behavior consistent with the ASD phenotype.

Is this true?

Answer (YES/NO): NO